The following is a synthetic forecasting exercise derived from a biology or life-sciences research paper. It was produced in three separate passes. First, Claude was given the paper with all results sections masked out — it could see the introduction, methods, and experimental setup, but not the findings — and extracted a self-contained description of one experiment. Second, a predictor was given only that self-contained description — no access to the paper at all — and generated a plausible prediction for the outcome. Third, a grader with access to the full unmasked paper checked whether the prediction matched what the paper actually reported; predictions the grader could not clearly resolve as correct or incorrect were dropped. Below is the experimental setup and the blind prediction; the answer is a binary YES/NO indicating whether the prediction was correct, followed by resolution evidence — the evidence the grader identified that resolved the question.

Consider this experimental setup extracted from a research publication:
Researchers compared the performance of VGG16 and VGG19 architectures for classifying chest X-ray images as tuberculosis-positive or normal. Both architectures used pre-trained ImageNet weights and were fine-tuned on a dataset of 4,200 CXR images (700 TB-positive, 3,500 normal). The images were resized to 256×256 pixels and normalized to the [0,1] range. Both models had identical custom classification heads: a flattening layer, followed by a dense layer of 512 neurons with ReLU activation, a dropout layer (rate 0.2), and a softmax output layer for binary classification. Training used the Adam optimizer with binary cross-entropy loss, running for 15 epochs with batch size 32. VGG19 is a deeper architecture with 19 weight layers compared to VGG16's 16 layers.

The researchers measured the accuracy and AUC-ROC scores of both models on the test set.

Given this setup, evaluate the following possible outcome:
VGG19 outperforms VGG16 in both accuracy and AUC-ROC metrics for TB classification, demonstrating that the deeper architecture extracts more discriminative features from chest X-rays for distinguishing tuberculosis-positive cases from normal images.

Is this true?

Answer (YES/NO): NO